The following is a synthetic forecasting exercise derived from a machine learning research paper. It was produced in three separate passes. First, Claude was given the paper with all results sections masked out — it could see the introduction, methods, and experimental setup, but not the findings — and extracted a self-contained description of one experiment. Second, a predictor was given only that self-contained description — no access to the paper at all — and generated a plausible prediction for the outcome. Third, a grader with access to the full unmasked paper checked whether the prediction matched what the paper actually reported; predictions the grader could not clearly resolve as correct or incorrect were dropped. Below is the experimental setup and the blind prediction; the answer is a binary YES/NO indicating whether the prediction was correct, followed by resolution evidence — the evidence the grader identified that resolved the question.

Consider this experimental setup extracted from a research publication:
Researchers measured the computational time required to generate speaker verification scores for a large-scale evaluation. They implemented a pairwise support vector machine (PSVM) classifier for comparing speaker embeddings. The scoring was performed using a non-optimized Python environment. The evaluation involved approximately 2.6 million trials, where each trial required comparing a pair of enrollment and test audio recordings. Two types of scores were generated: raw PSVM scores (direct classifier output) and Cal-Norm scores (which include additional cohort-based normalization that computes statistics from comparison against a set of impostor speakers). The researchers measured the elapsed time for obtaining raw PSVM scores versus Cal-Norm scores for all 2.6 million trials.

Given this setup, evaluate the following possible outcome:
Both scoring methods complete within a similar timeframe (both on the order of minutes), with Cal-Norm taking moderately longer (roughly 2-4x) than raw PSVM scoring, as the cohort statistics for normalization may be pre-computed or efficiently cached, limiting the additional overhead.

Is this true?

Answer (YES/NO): NO